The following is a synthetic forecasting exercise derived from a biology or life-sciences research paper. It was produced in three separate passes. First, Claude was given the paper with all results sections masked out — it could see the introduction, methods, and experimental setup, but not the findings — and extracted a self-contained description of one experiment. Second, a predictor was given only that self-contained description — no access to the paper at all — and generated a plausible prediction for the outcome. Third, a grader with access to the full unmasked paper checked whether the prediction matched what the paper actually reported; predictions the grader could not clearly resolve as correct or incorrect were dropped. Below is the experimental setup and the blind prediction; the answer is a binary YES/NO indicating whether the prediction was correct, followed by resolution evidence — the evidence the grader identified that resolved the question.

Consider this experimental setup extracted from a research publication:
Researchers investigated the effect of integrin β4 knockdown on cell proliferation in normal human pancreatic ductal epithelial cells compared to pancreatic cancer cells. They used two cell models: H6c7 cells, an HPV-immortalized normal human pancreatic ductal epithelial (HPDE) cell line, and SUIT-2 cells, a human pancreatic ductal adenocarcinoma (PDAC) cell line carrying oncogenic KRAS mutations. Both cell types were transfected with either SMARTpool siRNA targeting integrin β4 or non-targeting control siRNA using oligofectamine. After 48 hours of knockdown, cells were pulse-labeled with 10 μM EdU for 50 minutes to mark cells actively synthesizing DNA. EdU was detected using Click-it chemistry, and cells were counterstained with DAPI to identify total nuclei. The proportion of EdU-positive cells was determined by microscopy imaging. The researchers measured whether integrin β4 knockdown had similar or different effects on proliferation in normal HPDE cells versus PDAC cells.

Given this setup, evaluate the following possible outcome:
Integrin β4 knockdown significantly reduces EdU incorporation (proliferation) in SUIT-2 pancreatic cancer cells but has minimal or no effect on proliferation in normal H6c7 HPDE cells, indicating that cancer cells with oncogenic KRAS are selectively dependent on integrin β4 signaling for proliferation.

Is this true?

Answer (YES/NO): NO